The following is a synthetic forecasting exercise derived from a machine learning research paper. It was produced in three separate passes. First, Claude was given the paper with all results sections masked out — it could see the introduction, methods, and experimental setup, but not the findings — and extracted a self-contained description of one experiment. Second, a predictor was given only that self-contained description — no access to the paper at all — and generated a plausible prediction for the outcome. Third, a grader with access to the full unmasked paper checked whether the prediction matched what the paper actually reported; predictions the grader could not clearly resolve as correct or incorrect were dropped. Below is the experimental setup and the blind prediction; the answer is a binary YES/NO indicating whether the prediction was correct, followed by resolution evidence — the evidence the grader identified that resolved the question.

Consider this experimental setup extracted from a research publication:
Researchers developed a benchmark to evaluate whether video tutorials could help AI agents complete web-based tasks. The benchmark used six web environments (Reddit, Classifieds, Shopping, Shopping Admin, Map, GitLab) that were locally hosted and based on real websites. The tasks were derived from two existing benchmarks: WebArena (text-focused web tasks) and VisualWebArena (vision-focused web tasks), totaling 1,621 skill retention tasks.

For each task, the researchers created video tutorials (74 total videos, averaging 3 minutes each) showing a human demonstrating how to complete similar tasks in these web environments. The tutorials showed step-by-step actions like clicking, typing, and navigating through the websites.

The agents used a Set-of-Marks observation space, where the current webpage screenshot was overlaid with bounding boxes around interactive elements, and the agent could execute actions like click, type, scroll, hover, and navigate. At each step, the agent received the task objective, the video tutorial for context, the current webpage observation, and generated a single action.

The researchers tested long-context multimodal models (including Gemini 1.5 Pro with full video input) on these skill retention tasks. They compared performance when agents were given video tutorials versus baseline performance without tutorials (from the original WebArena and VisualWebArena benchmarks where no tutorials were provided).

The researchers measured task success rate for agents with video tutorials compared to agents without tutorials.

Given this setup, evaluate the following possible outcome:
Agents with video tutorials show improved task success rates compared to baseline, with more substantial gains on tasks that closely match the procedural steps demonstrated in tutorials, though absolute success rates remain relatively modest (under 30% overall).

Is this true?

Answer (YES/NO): NO